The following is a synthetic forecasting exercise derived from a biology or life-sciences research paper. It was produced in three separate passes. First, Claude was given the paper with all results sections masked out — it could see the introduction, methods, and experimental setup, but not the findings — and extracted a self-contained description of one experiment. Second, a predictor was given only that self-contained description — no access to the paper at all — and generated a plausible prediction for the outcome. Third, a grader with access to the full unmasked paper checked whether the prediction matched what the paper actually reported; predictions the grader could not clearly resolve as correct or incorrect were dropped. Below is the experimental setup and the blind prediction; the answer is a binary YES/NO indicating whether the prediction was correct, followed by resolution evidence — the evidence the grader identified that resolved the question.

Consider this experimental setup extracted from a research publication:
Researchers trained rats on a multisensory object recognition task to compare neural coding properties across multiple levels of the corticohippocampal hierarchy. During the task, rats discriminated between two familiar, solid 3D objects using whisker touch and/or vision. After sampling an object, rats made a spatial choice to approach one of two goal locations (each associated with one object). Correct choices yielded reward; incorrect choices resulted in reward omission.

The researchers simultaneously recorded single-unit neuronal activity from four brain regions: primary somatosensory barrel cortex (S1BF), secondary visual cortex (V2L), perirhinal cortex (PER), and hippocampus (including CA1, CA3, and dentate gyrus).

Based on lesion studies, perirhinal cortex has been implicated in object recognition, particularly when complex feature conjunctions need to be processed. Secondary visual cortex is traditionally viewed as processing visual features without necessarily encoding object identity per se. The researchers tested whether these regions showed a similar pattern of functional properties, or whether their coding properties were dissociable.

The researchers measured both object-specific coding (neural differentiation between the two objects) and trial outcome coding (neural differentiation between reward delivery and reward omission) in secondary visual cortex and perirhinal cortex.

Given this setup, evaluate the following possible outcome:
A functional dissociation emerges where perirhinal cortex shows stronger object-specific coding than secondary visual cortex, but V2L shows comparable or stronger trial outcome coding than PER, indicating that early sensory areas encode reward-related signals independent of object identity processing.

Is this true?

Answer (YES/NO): NO